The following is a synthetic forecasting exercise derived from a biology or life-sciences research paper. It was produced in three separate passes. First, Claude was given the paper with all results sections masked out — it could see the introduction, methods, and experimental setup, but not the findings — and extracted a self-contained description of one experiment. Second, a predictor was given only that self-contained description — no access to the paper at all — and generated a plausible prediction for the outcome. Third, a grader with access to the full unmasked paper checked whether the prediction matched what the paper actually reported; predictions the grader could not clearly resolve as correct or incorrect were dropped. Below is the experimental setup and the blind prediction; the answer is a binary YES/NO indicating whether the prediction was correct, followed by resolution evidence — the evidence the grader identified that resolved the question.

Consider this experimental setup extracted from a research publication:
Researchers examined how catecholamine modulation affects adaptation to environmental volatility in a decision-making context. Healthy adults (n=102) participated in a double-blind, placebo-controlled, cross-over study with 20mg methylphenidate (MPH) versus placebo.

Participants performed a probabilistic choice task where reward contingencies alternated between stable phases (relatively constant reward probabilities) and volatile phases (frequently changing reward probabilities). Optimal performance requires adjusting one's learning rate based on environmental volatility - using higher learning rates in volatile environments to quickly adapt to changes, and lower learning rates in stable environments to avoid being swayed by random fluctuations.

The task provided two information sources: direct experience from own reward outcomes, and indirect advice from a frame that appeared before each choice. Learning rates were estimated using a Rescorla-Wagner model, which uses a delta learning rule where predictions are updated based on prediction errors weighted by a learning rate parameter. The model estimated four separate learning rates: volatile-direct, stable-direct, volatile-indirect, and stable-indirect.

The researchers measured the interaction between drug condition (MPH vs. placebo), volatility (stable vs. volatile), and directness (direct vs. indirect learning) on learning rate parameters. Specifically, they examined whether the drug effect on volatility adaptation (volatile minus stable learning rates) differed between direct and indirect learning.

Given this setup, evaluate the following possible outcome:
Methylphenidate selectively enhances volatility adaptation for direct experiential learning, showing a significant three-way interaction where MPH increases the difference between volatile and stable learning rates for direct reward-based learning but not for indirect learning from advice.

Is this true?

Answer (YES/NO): YES